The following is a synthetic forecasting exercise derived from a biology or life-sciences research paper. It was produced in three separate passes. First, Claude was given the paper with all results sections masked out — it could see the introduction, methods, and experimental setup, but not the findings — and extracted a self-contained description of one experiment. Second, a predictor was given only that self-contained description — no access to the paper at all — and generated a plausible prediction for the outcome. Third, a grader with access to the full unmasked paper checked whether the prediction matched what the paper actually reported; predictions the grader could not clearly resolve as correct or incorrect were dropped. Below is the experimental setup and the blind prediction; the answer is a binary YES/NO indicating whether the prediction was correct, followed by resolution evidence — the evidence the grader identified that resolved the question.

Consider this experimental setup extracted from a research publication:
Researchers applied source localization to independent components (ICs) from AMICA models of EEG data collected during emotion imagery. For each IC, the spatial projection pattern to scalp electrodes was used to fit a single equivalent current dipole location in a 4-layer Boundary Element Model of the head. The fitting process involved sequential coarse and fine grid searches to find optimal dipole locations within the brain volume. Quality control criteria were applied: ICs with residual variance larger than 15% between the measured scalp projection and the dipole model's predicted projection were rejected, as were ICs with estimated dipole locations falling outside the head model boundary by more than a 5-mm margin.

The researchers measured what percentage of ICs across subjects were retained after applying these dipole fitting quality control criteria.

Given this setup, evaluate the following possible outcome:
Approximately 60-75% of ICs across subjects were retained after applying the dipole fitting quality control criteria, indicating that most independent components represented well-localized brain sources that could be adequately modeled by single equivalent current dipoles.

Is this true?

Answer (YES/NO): YES